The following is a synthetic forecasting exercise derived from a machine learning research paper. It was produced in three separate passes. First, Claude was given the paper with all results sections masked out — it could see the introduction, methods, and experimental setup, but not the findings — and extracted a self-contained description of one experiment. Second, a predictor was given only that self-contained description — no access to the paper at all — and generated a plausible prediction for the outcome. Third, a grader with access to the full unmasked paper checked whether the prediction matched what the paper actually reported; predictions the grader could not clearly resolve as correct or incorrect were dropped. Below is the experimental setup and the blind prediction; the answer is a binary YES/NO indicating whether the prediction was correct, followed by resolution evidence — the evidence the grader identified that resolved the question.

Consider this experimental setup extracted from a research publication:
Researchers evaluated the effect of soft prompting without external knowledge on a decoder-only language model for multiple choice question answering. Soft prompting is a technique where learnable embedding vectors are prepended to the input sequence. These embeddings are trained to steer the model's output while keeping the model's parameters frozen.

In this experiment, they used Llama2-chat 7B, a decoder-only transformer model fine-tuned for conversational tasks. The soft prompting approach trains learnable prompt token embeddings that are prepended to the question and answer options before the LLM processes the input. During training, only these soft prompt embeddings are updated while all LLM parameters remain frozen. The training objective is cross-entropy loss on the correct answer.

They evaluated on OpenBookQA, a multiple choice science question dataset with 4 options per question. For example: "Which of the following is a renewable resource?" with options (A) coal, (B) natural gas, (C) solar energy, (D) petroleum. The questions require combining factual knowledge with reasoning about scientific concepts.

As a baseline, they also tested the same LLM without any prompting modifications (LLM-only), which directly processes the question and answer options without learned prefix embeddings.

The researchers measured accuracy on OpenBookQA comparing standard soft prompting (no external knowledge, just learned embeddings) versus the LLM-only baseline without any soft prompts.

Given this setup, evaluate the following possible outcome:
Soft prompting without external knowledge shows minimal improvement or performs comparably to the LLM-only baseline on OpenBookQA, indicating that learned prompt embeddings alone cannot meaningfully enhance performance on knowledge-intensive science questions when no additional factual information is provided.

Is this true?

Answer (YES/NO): NO